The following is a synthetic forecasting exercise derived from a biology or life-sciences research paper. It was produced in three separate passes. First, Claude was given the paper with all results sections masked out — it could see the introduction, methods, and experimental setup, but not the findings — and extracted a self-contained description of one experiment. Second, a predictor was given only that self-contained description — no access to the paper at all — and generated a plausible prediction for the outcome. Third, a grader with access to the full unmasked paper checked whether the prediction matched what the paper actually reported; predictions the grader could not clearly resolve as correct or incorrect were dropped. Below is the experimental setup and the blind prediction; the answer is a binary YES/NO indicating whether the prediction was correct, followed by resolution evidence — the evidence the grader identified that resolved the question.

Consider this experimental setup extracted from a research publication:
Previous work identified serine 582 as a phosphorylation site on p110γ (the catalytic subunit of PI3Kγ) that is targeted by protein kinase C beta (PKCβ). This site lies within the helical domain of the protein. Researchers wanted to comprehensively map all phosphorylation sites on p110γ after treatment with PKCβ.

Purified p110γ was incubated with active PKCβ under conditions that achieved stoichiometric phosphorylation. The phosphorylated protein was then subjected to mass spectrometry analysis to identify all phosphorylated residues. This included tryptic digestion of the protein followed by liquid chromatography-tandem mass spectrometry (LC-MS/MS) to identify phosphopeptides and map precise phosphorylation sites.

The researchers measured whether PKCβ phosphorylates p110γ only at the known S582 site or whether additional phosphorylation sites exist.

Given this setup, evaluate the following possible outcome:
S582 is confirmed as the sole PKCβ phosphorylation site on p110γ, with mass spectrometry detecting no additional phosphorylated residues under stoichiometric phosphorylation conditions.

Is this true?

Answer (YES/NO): NO